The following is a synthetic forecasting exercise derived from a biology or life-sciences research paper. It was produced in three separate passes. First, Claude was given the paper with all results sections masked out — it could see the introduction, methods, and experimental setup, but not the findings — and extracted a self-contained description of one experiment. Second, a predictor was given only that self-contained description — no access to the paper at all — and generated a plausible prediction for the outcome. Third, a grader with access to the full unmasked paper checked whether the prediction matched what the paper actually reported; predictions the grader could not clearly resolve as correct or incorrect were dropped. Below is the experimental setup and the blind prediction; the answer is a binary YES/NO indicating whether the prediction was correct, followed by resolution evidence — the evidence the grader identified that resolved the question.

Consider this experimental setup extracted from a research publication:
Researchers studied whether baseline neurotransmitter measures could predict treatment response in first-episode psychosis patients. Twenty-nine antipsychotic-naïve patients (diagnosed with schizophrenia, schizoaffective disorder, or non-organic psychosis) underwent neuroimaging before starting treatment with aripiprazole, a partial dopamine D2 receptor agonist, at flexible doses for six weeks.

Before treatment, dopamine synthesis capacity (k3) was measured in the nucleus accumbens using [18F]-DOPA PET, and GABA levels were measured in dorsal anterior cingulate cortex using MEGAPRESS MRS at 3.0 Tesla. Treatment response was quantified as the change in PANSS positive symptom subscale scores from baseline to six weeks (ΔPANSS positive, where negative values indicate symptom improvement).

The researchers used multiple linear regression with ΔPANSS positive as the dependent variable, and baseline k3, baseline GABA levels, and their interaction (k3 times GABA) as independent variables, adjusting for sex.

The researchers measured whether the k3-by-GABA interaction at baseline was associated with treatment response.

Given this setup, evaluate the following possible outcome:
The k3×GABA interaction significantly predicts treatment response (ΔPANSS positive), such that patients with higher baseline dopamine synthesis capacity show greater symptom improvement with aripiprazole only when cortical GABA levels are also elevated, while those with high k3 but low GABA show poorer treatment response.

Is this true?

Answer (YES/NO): YES